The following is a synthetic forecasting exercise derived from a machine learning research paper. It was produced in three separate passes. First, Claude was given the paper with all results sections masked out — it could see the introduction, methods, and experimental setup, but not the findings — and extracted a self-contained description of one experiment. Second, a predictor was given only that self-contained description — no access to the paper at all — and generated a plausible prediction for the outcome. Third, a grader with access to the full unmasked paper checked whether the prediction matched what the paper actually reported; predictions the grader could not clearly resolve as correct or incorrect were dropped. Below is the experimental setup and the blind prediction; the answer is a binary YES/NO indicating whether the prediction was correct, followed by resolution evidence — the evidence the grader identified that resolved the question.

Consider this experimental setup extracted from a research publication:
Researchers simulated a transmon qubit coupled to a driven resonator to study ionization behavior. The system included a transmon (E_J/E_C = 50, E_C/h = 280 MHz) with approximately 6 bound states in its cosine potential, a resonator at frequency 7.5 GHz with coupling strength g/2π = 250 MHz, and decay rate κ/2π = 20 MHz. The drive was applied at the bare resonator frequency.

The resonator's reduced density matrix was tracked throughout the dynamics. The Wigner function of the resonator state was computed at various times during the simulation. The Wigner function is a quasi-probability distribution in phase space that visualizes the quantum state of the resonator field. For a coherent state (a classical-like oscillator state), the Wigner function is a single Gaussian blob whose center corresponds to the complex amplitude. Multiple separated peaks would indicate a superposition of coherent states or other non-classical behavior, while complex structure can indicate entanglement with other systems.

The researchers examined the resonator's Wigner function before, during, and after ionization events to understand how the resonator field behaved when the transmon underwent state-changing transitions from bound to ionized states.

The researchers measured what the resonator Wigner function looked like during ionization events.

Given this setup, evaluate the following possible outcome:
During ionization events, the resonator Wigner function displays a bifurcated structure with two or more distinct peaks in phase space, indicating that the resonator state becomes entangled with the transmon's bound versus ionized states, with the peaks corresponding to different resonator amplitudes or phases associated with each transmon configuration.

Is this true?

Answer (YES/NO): YES